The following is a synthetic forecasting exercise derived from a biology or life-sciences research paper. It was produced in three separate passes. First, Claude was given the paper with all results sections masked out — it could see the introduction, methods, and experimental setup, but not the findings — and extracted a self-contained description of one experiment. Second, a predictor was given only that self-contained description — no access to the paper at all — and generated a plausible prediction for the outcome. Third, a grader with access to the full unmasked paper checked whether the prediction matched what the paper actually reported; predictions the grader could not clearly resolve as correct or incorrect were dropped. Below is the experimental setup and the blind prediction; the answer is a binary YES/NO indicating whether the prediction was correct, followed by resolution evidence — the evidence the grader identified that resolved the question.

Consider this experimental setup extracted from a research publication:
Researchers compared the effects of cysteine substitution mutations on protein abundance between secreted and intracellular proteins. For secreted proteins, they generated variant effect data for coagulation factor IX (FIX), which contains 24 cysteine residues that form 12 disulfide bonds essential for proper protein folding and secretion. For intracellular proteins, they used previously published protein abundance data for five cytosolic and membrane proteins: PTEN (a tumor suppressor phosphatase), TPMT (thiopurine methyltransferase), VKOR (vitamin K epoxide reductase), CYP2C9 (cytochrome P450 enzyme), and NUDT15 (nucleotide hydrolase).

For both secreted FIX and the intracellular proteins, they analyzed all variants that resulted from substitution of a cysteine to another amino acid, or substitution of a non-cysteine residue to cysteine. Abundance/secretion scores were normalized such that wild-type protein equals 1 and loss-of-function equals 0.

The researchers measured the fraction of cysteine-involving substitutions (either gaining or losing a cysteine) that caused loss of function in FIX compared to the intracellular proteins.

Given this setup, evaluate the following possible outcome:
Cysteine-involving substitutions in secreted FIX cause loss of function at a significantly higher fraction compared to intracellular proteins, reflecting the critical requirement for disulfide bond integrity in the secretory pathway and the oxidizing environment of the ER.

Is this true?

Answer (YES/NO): YES